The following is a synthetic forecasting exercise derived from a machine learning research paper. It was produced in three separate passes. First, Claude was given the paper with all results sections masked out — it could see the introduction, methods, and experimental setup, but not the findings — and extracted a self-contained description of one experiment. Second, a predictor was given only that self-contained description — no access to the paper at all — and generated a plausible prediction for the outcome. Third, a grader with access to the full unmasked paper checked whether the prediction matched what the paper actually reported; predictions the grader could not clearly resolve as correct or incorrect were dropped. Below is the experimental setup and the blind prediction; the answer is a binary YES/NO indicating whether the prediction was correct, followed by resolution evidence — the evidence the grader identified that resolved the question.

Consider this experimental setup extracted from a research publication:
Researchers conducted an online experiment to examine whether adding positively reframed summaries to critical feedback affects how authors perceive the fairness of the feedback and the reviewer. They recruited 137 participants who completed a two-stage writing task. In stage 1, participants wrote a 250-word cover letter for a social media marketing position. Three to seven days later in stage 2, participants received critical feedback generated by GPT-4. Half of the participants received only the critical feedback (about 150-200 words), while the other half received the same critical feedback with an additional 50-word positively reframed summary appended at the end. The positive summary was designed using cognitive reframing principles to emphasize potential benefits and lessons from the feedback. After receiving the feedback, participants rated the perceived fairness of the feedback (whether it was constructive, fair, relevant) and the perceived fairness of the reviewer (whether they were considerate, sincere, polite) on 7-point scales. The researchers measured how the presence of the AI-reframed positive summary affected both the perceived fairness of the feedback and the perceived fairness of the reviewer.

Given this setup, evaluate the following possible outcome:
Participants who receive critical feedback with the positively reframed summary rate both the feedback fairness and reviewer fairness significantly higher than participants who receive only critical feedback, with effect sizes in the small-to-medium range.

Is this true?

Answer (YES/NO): YES